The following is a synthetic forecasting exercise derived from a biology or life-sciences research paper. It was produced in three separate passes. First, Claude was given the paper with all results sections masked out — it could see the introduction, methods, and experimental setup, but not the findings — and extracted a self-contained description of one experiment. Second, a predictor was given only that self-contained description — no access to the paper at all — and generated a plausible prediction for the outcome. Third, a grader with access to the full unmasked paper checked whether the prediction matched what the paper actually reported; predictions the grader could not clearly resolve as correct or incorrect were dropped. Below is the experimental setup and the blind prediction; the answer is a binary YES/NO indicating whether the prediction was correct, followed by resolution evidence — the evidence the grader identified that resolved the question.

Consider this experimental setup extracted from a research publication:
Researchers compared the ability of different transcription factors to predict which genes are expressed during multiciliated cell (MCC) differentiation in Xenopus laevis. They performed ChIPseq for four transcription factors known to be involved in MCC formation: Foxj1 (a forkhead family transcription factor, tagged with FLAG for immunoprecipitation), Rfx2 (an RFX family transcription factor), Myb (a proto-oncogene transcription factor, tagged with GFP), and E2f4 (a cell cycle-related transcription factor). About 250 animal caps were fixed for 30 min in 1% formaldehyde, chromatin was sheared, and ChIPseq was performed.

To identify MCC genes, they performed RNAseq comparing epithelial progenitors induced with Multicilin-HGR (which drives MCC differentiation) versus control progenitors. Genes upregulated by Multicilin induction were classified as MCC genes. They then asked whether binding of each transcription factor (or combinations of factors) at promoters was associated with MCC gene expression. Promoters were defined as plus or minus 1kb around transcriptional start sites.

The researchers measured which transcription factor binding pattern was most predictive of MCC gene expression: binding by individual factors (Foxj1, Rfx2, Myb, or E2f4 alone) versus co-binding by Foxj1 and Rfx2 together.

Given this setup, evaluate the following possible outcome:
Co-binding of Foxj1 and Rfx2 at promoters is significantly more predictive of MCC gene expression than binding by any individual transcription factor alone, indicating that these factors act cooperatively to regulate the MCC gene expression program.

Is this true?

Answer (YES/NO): YES